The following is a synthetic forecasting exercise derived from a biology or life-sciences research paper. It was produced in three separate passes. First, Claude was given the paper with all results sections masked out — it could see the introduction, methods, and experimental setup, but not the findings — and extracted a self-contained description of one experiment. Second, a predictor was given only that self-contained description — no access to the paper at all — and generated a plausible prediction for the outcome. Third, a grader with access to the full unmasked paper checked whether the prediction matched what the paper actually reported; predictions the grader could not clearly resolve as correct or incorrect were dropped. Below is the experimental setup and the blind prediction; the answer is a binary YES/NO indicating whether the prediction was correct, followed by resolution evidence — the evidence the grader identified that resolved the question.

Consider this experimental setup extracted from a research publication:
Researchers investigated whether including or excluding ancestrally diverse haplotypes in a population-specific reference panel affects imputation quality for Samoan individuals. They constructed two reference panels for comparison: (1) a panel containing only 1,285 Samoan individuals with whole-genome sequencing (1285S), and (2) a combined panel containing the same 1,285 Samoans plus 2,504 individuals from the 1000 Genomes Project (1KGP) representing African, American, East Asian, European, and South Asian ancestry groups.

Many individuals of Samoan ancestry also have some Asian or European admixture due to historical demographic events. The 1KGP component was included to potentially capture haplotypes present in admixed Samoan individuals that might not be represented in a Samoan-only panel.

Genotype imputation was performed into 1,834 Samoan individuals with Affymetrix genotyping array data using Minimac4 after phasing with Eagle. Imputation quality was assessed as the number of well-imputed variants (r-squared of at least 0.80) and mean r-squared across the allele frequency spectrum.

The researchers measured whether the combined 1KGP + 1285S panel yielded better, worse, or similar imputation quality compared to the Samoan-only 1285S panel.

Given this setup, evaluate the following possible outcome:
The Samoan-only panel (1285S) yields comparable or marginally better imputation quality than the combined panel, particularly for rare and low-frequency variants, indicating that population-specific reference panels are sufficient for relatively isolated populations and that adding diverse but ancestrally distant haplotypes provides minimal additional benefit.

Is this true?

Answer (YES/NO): NO